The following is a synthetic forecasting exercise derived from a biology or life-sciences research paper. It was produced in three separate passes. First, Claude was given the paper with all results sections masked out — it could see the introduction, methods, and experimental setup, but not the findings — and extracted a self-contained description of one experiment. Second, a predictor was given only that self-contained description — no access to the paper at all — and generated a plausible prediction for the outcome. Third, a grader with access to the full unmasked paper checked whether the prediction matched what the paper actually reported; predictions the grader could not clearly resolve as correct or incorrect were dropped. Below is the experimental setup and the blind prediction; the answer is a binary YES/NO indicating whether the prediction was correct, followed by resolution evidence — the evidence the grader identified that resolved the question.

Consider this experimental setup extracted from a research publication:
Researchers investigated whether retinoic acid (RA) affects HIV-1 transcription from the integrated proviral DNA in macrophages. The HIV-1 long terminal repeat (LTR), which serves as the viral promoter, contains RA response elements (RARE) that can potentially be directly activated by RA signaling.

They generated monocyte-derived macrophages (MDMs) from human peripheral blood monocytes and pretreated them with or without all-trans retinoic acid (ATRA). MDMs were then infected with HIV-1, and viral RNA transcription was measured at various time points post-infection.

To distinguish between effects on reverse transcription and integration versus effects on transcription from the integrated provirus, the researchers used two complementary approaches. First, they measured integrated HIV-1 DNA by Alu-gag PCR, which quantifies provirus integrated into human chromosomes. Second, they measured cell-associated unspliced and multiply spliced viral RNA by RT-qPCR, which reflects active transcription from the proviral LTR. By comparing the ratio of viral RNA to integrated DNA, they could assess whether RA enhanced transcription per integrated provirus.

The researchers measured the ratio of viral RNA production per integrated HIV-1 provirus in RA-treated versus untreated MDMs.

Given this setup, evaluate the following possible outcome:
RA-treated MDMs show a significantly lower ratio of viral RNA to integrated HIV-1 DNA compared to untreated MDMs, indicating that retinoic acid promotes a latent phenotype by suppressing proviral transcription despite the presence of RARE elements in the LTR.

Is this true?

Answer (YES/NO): NO